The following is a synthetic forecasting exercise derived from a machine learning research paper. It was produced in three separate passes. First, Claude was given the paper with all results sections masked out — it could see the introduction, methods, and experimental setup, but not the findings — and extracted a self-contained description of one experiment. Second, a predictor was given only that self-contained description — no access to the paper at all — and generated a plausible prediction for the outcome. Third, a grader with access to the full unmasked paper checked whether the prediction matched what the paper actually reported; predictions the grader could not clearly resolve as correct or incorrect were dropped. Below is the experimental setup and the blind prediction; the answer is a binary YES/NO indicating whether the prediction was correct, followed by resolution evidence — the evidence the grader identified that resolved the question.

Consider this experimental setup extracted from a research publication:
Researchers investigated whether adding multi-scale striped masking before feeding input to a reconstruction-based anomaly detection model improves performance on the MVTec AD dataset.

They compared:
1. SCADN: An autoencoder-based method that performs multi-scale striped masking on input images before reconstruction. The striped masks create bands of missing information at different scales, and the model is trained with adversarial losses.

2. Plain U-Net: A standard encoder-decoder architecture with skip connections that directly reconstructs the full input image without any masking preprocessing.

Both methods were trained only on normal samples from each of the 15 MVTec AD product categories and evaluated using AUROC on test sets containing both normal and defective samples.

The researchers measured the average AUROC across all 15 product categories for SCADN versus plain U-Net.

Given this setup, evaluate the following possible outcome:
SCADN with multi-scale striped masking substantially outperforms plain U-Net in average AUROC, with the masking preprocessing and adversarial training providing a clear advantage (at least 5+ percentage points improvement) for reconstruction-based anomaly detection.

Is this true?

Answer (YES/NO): NO